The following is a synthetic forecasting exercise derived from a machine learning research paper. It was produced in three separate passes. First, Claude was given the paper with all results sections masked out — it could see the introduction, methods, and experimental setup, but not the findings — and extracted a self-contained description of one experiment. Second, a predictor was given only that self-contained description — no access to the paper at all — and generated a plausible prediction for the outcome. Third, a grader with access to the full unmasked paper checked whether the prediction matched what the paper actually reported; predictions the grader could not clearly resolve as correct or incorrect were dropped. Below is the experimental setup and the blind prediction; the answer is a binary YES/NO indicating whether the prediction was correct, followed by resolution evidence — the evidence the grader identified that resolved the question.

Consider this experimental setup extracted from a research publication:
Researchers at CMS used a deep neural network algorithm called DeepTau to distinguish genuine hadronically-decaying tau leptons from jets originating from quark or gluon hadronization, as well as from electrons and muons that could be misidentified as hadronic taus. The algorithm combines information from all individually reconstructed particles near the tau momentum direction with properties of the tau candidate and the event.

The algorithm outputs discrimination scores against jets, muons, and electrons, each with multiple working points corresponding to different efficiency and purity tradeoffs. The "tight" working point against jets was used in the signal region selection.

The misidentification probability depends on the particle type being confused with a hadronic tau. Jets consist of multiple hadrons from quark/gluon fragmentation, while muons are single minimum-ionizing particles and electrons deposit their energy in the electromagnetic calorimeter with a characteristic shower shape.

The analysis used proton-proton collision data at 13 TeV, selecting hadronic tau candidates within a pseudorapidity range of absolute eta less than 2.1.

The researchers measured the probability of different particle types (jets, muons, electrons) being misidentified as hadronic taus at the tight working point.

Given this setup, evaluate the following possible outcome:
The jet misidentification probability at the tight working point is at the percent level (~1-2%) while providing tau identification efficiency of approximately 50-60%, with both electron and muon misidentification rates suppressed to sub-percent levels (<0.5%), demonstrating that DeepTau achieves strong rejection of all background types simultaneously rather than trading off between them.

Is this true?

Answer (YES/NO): NO